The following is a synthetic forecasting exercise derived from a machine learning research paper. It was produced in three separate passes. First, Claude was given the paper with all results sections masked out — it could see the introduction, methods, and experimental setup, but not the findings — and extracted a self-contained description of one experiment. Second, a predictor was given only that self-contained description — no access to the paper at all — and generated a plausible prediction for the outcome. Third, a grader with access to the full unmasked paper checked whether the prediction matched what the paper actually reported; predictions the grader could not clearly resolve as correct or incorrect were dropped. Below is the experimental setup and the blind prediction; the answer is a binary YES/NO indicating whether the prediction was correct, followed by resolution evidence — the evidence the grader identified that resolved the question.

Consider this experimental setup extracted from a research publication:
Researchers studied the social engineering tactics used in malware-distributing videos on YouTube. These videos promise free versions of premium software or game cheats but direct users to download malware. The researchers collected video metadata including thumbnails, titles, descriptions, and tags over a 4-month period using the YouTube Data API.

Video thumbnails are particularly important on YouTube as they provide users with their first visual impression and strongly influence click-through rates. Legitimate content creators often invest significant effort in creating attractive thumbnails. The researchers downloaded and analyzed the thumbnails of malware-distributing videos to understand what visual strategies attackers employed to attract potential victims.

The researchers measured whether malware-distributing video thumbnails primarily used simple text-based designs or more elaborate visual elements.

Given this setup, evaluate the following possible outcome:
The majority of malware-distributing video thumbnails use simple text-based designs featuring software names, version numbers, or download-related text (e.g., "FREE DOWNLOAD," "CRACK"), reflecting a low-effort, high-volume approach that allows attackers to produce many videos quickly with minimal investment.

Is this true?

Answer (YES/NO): NO